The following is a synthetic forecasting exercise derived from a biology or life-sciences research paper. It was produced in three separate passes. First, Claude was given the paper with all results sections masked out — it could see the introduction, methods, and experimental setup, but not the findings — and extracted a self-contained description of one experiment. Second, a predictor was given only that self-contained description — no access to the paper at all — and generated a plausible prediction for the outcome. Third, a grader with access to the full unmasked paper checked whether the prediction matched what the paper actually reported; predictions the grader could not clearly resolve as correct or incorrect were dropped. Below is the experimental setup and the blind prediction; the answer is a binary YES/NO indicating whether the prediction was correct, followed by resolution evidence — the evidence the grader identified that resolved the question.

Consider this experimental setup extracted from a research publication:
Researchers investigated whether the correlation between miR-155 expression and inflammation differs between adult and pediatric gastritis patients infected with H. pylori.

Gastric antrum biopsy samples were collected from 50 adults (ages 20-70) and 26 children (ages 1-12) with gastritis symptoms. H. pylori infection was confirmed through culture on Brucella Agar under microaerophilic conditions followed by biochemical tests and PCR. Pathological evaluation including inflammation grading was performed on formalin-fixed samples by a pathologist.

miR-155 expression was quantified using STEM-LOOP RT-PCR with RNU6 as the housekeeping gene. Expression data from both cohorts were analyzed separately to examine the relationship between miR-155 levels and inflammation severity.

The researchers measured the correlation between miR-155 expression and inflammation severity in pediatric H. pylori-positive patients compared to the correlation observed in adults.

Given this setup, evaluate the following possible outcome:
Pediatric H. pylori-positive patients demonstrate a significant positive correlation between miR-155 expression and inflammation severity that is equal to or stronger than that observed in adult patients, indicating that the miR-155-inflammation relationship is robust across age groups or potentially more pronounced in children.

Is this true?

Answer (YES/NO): NO